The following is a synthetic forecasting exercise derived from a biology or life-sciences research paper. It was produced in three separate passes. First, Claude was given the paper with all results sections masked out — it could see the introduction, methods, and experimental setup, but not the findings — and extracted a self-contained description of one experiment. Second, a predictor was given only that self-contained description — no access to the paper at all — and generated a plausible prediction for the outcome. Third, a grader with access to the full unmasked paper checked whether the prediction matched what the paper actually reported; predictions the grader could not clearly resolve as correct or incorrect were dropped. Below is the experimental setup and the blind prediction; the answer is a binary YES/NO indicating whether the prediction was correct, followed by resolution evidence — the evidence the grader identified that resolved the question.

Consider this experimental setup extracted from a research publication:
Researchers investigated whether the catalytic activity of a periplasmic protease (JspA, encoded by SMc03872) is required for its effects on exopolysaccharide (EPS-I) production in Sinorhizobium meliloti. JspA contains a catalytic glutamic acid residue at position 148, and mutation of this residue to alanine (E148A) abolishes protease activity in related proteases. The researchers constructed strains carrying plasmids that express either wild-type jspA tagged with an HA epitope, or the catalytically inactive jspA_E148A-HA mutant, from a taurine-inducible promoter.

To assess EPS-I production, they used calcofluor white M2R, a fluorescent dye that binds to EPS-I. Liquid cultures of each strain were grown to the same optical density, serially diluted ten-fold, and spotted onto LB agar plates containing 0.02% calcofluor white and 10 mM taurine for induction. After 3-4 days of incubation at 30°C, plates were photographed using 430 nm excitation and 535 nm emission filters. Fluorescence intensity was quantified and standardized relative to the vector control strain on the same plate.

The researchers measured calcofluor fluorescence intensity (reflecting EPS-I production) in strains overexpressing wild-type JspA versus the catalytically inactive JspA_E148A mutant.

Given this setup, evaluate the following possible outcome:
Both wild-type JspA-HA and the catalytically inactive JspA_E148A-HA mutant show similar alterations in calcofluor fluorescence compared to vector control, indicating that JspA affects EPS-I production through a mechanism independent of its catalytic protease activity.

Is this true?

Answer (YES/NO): NO